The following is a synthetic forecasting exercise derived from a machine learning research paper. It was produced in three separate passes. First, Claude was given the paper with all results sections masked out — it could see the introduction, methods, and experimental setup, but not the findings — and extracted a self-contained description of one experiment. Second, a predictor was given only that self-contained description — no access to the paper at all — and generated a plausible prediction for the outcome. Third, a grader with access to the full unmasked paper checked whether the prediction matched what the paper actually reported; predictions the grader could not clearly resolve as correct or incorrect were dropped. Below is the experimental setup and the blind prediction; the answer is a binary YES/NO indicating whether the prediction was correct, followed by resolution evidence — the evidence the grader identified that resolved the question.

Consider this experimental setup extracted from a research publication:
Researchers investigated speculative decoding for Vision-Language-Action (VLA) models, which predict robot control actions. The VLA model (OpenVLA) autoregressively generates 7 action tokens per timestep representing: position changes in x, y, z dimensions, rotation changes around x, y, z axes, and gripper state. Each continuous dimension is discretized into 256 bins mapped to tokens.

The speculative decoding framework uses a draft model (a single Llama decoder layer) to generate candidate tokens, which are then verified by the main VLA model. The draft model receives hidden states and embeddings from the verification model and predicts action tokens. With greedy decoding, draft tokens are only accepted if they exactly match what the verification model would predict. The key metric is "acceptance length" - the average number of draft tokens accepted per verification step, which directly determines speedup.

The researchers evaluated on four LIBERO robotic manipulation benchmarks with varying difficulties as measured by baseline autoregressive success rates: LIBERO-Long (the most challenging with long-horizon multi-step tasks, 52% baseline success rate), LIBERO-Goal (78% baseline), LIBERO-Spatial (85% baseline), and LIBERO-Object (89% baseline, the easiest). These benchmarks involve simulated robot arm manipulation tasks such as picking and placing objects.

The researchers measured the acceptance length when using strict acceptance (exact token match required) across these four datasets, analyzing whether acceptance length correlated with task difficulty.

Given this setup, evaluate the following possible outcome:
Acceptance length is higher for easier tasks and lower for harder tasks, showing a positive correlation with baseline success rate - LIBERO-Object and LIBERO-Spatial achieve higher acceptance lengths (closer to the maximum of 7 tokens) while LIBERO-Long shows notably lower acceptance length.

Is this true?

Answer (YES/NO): NO